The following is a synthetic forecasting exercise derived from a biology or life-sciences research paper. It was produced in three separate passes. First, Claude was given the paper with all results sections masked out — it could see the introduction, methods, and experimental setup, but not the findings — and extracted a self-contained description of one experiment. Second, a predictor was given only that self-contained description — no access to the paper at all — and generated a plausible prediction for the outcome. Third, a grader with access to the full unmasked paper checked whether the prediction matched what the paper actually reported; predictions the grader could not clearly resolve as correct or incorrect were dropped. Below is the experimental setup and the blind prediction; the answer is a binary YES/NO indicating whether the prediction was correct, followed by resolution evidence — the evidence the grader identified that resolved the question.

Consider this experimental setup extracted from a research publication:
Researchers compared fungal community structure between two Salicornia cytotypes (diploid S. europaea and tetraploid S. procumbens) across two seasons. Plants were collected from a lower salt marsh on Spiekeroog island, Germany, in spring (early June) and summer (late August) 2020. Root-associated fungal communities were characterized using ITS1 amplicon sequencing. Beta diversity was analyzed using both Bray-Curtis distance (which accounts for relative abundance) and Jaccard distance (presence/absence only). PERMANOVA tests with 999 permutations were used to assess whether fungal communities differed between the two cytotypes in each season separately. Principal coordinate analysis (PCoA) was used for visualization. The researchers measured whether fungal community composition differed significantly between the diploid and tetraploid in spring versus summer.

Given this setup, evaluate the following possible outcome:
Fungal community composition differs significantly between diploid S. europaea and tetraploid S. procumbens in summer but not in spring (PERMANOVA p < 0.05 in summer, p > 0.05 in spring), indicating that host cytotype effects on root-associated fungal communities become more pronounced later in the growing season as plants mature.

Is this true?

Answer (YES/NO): YES